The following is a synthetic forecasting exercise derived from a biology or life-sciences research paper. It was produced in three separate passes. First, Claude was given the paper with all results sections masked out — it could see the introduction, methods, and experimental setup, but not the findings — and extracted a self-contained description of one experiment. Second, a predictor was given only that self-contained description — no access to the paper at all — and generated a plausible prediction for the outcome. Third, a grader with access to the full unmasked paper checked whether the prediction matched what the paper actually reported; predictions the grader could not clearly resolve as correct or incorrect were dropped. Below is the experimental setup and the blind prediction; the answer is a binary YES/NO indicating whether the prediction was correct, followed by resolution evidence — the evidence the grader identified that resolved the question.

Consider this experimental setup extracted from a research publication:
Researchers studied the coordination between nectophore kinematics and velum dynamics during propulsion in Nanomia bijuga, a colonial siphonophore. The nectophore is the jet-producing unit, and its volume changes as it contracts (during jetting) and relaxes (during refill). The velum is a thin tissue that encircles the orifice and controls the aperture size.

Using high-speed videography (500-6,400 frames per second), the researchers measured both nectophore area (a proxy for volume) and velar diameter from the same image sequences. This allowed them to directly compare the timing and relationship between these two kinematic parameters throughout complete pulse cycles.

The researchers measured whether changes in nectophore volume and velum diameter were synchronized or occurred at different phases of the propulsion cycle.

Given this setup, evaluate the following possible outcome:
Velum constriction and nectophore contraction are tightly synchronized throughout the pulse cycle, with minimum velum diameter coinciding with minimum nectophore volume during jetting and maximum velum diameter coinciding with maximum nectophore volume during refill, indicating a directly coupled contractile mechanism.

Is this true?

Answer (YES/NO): NO